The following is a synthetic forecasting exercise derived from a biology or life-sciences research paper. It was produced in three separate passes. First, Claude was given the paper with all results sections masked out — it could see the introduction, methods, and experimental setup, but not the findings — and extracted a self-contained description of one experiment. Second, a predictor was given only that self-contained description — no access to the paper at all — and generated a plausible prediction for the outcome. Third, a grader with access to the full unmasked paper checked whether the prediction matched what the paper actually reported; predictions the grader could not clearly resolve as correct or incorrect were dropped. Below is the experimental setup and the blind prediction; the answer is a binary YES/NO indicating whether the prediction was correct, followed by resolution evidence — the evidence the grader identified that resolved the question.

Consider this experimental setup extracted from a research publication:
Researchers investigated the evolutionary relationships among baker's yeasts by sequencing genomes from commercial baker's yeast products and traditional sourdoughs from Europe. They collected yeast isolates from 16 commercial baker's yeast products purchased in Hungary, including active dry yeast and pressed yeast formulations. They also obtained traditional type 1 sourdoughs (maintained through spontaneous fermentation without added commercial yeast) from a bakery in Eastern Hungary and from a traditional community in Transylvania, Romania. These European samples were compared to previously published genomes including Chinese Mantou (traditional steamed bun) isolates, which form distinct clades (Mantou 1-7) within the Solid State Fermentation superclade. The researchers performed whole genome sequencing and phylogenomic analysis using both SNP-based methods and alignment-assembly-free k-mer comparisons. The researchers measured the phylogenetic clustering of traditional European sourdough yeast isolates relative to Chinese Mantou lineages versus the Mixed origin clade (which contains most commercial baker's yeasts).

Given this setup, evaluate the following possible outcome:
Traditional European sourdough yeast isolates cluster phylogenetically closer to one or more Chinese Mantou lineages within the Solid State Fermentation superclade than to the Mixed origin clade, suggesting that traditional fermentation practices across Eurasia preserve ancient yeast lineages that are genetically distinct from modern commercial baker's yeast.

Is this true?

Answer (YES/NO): YES